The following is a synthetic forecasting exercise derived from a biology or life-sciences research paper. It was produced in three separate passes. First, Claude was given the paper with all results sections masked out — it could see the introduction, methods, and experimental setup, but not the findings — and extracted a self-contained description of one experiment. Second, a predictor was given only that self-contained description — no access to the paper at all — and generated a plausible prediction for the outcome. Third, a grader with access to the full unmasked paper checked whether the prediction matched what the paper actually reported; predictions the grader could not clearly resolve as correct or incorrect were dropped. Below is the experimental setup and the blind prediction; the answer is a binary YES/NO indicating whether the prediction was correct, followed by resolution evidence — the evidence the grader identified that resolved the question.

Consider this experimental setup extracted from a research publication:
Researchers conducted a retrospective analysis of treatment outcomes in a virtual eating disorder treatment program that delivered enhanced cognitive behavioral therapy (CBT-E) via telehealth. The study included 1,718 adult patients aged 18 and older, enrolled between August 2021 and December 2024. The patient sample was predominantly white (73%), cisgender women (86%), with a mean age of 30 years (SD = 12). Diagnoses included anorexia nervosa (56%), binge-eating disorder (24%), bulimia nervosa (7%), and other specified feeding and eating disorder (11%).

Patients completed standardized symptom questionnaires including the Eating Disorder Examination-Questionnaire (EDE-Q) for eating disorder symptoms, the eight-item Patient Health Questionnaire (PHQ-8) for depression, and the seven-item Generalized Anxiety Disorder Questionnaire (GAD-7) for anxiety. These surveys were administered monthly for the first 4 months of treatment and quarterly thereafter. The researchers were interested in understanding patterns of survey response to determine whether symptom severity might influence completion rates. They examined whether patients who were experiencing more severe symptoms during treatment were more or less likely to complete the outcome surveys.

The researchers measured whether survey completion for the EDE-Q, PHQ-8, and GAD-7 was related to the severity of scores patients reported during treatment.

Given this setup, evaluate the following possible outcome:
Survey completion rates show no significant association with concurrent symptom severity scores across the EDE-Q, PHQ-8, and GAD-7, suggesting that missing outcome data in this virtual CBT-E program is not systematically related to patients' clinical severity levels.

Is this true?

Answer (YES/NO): YES